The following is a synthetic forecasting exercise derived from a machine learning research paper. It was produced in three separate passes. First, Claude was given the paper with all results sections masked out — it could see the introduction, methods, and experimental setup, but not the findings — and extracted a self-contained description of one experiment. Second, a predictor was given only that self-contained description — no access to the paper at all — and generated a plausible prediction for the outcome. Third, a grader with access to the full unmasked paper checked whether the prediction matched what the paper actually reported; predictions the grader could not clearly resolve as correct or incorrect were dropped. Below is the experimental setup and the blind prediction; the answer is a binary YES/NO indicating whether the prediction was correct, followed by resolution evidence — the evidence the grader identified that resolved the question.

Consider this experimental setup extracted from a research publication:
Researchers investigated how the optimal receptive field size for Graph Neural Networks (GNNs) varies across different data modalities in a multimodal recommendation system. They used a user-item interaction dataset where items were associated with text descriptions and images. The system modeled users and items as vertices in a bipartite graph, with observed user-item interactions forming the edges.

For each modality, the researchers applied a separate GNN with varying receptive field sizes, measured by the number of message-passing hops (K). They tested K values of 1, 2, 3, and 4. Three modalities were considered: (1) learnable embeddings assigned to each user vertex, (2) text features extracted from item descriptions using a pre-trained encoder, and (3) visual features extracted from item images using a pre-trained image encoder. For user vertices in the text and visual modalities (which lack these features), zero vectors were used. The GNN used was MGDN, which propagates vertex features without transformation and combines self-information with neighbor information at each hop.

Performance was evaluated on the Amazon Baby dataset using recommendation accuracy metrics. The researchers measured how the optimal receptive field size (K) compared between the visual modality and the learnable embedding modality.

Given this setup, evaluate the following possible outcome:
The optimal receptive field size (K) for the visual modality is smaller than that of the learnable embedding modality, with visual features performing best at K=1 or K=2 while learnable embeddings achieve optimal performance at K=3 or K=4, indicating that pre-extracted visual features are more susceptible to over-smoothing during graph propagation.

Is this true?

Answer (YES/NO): YES